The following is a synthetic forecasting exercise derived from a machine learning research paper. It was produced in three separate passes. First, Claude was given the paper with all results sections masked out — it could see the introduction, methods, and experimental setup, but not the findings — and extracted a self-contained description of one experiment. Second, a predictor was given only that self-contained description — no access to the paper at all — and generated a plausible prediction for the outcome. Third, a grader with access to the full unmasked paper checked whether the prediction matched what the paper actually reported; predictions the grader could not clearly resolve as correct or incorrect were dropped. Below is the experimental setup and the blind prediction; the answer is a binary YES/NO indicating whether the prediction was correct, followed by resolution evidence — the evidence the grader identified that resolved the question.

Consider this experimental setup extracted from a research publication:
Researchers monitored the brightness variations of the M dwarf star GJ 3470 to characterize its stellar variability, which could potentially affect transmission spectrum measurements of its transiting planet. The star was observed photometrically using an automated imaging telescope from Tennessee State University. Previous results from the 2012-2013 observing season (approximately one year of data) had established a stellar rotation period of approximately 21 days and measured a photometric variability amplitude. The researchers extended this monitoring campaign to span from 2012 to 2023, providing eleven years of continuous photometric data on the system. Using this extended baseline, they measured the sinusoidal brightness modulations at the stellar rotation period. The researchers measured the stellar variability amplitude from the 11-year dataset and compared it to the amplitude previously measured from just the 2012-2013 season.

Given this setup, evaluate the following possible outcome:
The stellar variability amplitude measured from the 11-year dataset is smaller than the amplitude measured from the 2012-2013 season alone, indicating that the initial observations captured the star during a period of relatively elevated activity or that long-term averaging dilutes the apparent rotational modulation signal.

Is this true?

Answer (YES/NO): YES